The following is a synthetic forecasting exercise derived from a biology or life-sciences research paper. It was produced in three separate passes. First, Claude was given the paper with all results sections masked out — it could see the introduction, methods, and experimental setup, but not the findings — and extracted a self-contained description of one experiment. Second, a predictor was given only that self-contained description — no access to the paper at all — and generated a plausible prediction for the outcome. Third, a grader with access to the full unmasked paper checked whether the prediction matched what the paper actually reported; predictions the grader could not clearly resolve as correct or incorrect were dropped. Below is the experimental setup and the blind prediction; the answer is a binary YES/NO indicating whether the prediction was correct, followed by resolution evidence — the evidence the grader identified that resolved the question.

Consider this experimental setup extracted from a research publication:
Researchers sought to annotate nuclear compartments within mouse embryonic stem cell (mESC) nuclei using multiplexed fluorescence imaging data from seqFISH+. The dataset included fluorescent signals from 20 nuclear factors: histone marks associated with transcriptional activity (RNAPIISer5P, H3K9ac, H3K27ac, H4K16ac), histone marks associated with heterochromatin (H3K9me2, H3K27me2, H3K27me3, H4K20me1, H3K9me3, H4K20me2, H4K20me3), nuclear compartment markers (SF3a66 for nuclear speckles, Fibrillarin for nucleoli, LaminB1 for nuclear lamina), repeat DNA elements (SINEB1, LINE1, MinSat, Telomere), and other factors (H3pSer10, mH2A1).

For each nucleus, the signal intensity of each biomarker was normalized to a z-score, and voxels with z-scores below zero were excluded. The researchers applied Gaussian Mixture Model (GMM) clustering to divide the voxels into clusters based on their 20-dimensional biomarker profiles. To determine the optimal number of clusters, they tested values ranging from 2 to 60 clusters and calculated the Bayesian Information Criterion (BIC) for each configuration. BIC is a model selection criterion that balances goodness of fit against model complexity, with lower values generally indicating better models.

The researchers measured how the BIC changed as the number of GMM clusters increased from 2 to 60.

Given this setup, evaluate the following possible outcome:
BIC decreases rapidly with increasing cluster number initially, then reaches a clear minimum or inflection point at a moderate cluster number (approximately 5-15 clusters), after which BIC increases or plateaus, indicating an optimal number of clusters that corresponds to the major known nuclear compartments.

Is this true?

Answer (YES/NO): NO